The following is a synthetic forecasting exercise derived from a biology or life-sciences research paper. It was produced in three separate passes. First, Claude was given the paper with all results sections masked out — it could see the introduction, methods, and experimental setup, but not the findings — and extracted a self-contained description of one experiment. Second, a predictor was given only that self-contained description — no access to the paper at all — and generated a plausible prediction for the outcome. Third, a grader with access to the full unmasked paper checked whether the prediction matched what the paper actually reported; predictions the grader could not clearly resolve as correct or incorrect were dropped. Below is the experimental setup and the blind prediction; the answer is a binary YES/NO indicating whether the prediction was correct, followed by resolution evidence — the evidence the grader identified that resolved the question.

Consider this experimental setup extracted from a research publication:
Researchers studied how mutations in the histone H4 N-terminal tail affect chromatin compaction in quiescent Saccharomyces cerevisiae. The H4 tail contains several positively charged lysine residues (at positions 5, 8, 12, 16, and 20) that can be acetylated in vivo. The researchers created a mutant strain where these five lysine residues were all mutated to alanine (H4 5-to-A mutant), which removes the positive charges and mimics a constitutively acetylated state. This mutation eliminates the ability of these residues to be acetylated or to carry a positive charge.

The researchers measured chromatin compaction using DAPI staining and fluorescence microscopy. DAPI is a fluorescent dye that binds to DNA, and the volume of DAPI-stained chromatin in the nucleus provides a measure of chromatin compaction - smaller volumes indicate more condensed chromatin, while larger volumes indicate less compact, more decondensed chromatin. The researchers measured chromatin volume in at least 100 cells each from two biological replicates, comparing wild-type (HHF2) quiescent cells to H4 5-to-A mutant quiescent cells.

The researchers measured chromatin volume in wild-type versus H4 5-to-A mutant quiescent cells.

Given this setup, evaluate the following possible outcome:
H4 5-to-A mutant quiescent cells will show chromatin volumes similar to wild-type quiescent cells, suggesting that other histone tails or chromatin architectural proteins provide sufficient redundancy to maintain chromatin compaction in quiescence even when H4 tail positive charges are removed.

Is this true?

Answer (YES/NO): NO